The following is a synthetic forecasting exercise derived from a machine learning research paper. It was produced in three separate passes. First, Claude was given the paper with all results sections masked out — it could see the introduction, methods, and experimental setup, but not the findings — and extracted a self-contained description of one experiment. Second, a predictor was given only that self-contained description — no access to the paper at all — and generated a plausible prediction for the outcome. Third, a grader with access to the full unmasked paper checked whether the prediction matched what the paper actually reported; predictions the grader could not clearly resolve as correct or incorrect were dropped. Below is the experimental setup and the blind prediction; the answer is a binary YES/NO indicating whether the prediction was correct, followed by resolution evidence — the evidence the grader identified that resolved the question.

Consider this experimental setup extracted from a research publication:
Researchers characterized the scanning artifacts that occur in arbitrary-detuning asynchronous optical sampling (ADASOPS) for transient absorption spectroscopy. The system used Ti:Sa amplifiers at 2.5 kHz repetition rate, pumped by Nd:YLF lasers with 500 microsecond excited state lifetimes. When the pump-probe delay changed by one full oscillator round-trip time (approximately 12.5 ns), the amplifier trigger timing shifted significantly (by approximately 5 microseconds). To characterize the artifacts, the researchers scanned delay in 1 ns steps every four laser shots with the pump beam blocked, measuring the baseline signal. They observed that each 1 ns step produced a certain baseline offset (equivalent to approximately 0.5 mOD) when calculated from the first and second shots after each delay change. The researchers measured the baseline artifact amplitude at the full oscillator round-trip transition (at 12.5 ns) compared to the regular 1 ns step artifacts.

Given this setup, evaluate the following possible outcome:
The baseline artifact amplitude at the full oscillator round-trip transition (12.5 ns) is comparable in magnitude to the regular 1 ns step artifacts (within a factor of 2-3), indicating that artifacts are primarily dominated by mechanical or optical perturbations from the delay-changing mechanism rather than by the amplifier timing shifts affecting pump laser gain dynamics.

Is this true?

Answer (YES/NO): NO